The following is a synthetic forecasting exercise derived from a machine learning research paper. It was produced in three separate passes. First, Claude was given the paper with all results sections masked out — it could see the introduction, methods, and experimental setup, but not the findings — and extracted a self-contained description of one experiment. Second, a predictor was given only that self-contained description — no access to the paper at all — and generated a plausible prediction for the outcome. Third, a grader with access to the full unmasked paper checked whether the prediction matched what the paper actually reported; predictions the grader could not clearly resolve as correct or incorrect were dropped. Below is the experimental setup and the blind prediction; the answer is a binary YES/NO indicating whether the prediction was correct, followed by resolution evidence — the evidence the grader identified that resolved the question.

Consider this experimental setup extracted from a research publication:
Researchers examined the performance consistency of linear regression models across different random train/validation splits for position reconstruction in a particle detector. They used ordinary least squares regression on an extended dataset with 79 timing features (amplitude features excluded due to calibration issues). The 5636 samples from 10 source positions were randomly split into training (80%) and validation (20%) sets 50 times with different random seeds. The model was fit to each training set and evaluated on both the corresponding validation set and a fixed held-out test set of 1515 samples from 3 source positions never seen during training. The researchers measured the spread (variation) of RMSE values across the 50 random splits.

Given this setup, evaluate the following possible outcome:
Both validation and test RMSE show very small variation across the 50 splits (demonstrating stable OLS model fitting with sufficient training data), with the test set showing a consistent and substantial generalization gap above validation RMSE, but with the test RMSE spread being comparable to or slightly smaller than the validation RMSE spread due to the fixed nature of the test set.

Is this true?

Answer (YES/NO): NO